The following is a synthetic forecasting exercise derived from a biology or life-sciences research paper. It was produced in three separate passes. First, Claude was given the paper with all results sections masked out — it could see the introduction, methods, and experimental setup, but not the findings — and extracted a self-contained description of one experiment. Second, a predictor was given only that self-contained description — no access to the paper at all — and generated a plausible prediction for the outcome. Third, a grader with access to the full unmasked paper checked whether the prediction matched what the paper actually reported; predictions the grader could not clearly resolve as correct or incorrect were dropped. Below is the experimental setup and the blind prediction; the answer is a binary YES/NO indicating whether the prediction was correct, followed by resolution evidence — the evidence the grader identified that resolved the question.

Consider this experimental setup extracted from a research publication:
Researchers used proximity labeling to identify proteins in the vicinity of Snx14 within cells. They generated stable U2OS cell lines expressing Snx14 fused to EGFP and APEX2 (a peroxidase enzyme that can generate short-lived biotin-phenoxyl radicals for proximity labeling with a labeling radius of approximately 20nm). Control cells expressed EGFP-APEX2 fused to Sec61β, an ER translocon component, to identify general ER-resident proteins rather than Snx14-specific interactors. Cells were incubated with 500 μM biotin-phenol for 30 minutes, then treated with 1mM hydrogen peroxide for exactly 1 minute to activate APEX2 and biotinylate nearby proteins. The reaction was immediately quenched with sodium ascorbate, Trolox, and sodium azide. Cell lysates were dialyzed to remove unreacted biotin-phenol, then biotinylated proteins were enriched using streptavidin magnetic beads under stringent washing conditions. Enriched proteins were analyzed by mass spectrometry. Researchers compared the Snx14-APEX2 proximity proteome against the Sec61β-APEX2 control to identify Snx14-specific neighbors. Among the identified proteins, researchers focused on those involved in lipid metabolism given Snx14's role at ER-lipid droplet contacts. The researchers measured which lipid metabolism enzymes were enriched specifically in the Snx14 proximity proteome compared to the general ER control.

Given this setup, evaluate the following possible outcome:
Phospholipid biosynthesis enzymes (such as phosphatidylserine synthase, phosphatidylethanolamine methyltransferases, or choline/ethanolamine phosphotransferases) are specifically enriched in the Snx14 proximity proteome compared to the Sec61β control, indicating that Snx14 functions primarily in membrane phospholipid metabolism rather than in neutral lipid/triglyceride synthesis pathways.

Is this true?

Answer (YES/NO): NO